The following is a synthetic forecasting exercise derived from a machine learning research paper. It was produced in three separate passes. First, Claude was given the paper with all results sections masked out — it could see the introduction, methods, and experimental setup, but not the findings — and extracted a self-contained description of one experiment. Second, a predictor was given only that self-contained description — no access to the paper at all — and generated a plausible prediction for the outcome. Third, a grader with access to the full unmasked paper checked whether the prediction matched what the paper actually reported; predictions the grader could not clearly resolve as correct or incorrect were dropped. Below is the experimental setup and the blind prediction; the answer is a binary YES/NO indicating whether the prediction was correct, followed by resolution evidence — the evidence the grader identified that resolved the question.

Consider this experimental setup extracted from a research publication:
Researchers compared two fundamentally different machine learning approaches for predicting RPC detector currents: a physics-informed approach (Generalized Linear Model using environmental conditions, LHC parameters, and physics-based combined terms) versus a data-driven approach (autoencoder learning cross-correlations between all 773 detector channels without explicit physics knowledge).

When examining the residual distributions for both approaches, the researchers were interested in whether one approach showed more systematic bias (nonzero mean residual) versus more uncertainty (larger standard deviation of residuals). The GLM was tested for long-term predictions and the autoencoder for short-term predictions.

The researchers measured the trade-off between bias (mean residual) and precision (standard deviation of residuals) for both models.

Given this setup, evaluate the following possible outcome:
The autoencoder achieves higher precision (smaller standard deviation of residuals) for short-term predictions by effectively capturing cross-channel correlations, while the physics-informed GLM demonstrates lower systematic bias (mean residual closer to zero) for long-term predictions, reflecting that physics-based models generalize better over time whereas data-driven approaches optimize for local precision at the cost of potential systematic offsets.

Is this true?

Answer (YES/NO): NO